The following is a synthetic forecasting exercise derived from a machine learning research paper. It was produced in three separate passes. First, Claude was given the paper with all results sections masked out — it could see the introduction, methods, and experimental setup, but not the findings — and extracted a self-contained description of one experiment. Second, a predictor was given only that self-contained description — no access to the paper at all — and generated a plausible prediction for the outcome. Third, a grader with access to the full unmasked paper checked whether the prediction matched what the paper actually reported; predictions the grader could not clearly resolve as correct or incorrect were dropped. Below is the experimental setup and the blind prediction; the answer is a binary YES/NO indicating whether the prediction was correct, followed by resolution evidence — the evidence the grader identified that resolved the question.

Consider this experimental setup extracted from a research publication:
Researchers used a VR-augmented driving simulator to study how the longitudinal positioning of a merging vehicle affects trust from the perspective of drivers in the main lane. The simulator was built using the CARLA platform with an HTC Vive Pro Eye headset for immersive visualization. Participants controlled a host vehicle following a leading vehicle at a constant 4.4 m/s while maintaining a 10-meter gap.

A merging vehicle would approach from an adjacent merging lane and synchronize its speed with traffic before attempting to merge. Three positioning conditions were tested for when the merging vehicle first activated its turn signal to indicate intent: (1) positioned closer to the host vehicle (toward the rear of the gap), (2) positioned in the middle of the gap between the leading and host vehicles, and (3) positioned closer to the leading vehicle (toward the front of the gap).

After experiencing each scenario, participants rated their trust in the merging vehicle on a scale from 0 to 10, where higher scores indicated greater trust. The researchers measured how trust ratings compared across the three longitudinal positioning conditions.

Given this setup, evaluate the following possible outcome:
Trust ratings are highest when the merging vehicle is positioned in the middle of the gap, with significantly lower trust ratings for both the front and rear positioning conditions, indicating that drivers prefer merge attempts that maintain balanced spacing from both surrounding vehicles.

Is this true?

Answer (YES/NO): NO